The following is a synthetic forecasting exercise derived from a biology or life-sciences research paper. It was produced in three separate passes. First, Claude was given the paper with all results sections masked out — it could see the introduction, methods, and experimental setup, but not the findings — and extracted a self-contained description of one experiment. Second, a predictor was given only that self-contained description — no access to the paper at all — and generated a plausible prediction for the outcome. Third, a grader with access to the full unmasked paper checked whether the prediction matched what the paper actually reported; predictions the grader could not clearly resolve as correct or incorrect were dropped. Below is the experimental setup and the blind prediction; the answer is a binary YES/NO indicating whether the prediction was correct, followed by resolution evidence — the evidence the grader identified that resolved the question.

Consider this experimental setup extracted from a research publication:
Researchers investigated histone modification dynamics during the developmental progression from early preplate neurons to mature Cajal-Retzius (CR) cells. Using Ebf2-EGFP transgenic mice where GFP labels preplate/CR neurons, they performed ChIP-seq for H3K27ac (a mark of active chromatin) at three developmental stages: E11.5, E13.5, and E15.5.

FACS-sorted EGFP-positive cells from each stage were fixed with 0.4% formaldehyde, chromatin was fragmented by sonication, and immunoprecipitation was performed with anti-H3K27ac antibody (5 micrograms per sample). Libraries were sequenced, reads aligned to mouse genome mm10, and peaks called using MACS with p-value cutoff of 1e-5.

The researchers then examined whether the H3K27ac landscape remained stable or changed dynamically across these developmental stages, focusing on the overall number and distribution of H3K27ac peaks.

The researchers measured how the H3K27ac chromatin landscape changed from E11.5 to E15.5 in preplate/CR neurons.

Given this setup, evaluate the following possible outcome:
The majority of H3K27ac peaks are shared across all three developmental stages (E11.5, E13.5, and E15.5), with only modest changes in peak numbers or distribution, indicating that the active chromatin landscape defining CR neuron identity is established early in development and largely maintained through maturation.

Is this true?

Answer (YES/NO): NO